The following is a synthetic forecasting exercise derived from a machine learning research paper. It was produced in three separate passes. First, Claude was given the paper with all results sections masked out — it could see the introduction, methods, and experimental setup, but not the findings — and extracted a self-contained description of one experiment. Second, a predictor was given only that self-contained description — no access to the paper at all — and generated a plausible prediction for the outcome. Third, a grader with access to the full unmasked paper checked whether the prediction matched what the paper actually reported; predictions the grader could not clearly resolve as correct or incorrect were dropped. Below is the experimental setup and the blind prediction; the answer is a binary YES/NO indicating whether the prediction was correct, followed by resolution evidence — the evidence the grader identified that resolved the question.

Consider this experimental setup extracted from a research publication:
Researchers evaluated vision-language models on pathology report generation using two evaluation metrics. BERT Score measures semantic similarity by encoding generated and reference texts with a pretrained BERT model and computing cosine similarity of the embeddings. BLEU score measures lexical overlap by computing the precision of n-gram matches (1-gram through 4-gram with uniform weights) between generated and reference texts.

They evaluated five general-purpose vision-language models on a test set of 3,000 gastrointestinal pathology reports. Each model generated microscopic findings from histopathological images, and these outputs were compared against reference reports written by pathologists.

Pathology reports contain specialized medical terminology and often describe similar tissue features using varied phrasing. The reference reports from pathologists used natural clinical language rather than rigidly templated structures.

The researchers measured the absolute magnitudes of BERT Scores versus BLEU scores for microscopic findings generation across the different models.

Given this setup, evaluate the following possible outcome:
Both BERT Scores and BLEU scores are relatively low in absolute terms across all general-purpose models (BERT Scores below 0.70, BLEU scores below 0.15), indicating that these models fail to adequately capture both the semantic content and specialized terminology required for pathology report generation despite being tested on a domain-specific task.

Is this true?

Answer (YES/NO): NO